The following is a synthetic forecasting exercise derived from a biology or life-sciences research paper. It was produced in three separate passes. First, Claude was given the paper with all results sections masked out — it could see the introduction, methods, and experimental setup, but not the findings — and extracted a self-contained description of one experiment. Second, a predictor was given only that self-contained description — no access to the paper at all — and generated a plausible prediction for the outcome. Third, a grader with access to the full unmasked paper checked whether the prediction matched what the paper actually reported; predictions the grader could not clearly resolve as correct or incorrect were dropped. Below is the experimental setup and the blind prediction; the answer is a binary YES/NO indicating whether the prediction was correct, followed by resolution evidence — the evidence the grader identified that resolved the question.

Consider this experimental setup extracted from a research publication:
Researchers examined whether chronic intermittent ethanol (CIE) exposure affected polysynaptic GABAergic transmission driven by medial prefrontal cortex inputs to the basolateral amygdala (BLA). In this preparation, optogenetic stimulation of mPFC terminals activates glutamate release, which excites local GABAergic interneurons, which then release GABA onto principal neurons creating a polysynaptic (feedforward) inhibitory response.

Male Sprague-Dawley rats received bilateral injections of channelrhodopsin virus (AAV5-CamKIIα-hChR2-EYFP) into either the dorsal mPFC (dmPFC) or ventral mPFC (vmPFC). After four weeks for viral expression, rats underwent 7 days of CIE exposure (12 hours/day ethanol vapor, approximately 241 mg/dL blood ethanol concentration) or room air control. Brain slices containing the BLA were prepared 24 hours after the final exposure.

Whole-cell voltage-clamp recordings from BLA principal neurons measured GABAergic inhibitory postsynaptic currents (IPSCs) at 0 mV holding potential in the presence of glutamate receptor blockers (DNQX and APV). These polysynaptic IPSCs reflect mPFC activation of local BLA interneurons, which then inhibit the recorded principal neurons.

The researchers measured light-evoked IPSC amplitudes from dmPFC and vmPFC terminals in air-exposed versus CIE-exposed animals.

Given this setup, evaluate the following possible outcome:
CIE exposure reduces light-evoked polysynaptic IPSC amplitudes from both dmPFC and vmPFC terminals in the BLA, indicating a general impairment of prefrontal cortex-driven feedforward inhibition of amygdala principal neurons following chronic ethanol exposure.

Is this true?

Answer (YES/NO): NO